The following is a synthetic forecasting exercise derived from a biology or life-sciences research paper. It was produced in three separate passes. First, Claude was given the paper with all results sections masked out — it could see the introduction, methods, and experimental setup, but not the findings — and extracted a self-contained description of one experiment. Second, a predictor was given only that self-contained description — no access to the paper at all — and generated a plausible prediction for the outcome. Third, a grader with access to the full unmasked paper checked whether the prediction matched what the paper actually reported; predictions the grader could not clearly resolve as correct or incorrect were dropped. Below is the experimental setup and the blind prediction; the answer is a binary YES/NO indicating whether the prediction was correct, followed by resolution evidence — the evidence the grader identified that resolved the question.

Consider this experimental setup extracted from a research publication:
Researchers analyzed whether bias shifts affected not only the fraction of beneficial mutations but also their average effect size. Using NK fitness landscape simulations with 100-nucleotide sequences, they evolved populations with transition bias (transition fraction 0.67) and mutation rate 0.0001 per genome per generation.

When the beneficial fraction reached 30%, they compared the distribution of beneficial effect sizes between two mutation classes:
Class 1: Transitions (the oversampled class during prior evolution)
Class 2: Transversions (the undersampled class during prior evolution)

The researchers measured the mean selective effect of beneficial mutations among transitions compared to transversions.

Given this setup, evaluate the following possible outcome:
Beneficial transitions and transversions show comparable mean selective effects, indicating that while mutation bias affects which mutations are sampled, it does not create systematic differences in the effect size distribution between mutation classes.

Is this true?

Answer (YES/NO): NO